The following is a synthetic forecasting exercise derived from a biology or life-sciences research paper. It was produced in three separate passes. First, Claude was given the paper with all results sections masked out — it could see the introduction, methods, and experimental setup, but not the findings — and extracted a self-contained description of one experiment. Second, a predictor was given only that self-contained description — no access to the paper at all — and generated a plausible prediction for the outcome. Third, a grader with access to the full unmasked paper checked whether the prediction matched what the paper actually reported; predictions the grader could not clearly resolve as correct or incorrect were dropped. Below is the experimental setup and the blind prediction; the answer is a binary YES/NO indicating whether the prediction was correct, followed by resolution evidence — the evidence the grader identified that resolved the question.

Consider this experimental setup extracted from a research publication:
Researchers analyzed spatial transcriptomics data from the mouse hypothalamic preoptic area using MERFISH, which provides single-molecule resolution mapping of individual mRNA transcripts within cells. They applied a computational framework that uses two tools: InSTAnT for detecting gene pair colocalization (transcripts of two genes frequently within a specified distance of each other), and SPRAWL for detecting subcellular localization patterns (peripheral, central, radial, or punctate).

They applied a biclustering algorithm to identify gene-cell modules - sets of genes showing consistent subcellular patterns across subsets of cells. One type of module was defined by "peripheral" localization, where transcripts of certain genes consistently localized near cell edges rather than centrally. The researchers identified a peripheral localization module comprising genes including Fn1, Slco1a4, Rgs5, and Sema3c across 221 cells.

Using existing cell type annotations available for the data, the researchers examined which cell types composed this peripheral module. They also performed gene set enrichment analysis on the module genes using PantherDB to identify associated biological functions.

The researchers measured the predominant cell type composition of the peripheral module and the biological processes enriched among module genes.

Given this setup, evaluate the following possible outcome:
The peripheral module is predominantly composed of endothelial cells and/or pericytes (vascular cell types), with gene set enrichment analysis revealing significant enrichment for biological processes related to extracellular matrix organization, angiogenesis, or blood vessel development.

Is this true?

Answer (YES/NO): NO